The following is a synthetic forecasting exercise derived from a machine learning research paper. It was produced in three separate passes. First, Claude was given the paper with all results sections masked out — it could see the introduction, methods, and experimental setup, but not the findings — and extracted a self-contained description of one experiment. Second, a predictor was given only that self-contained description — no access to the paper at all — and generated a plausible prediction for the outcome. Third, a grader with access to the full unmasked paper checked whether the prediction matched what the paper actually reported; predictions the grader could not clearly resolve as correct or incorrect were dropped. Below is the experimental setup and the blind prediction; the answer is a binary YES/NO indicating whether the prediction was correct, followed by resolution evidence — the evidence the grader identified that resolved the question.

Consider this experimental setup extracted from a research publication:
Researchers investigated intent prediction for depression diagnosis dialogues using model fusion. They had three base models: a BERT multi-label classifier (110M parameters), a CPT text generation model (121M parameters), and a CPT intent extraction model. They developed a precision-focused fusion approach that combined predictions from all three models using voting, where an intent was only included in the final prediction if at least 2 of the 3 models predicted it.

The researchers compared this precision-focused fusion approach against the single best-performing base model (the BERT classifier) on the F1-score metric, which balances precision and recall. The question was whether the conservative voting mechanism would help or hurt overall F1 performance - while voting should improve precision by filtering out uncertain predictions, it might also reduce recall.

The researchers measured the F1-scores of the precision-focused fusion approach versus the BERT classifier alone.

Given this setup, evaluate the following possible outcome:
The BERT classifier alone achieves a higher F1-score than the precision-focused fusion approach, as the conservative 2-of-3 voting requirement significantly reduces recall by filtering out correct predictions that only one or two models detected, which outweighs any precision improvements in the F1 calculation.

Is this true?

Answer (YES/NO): NO